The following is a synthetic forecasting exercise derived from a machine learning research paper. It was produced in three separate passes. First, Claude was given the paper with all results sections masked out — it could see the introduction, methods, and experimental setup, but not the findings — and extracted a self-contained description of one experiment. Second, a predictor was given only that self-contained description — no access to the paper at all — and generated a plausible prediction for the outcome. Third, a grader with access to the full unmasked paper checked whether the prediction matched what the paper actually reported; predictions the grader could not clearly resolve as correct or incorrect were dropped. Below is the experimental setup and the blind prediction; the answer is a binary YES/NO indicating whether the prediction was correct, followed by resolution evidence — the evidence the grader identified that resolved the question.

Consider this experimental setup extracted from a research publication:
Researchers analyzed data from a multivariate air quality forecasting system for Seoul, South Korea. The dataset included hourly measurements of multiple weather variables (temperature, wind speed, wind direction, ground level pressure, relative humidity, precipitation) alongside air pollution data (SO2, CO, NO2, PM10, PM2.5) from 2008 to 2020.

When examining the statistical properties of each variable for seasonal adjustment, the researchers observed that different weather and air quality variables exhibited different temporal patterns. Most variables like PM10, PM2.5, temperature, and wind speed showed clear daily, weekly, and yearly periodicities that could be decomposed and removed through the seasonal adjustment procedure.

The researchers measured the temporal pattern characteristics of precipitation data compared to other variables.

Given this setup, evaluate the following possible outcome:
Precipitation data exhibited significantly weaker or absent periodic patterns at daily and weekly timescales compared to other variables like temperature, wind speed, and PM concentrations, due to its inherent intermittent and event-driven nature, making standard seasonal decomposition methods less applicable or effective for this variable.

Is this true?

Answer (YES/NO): NO